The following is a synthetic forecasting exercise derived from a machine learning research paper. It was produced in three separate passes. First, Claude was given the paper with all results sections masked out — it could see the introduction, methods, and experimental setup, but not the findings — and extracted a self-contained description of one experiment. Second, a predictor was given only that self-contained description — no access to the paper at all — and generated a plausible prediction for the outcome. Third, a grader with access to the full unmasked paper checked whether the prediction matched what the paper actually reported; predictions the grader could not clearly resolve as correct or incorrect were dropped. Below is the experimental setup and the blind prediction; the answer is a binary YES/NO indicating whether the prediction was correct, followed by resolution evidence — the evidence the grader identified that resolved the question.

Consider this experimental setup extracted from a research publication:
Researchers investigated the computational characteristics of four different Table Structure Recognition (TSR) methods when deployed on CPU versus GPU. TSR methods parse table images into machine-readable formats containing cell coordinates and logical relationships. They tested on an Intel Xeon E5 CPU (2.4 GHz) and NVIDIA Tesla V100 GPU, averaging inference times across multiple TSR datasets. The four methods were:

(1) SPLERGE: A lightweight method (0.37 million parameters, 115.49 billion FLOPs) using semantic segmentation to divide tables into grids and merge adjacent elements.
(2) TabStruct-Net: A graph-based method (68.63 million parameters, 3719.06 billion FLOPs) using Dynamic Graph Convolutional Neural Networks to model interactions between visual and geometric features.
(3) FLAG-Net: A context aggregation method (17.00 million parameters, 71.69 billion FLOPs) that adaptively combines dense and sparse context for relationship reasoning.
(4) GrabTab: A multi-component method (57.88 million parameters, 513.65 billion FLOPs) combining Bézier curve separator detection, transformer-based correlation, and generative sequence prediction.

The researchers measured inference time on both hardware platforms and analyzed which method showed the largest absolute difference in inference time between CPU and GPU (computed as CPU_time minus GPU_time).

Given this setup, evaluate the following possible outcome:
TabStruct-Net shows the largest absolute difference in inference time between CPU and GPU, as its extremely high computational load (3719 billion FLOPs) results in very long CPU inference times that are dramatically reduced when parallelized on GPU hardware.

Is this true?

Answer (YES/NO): YES